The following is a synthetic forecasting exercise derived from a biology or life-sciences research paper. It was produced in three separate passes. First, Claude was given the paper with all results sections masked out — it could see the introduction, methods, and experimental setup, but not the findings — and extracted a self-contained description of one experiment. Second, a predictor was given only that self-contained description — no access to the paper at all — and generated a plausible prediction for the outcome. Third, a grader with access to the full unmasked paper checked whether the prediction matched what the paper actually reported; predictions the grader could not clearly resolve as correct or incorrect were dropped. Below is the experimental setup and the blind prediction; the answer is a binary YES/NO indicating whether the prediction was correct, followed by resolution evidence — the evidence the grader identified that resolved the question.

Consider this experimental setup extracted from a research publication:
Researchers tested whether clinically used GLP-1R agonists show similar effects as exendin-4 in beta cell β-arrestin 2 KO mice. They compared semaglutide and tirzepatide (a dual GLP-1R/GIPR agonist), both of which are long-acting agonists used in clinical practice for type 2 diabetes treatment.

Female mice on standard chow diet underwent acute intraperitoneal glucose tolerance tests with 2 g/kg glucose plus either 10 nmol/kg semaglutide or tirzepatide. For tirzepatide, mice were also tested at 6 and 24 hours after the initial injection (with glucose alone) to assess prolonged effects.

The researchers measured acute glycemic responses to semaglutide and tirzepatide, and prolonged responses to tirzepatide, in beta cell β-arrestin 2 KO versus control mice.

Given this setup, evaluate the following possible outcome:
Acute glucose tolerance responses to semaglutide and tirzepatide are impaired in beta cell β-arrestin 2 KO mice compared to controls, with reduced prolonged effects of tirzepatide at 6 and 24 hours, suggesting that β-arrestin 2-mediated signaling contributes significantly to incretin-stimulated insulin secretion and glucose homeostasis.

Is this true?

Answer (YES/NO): NO